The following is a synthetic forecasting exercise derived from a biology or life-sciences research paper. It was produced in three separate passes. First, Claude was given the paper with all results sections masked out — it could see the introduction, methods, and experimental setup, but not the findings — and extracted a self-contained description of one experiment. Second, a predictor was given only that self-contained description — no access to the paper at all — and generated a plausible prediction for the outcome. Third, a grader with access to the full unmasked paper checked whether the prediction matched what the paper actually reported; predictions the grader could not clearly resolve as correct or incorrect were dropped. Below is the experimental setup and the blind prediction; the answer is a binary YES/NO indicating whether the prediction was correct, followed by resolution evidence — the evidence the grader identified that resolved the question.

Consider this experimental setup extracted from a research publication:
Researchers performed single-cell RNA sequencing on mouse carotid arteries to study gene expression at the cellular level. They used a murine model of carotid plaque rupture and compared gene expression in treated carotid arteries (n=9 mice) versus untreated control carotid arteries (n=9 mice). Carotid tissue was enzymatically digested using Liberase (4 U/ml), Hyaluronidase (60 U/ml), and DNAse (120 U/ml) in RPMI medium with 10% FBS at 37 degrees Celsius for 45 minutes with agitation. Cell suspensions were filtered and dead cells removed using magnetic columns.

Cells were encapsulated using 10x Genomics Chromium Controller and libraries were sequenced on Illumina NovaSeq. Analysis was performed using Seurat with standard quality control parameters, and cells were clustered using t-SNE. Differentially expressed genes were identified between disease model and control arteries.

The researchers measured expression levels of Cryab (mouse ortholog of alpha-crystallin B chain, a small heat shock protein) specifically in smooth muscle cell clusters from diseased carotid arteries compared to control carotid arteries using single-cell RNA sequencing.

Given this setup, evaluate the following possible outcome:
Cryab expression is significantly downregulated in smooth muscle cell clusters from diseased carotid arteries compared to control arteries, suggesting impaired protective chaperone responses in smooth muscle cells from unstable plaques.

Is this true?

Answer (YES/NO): YES